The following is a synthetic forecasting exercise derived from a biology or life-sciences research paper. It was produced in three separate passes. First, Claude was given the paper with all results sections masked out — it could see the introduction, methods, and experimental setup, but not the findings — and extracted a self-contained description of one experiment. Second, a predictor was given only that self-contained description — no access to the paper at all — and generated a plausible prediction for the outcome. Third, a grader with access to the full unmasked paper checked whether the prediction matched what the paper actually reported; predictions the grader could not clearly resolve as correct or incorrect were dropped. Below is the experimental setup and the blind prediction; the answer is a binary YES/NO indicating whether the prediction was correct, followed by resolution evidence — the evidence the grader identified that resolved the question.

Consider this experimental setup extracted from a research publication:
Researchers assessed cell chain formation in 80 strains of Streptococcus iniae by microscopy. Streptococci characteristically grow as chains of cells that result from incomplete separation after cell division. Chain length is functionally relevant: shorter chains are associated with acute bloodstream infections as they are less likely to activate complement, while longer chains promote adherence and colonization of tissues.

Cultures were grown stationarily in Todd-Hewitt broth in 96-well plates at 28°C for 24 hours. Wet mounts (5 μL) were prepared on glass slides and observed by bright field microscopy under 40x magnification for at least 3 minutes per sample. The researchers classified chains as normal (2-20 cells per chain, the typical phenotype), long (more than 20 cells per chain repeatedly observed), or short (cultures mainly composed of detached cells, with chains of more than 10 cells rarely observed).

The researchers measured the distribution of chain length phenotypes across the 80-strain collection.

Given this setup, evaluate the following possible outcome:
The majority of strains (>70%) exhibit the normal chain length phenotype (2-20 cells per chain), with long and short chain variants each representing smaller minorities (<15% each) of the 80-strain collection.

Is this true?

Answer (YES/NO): YES